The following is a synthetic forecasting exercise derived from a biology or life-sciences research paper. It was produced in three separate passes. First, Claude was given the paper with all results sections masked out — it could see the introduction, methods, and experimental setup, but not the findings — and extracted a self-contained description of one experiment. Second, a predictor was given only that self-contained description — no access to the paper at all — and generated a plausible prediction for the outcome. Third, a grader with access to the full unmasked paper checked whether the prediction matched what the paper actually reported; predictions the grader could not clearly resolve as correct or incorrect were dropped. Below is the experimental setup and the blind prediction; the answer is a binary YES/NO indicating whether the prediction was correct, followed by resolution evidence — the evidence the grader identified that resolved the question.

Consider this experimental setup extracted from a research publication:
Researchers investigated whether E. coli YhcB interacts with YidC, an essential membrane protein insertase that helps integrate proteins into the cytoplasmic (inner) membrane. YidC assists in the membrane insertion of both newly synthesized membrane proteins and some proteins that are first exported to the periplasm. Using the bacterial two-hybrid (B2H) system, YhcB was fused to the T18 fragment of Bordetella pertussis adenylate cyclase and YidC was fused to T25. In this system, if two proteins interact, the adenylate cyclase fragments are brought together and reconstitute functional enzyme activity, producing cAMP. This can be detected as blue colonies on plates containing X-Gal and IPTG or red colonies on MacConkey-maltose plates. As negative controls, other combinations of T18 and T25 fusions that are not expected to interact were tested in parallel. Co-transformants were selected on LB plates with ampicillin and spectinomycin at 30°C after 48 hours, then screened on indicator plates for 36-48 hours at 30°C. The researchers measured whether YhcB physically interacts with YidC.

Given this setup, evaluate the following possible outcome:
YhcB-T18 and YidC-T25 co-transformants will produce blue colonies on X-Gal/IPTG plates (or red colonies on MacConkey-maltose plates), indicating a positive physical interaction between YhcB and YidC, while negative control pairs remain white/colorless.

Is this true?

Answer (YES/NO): YES